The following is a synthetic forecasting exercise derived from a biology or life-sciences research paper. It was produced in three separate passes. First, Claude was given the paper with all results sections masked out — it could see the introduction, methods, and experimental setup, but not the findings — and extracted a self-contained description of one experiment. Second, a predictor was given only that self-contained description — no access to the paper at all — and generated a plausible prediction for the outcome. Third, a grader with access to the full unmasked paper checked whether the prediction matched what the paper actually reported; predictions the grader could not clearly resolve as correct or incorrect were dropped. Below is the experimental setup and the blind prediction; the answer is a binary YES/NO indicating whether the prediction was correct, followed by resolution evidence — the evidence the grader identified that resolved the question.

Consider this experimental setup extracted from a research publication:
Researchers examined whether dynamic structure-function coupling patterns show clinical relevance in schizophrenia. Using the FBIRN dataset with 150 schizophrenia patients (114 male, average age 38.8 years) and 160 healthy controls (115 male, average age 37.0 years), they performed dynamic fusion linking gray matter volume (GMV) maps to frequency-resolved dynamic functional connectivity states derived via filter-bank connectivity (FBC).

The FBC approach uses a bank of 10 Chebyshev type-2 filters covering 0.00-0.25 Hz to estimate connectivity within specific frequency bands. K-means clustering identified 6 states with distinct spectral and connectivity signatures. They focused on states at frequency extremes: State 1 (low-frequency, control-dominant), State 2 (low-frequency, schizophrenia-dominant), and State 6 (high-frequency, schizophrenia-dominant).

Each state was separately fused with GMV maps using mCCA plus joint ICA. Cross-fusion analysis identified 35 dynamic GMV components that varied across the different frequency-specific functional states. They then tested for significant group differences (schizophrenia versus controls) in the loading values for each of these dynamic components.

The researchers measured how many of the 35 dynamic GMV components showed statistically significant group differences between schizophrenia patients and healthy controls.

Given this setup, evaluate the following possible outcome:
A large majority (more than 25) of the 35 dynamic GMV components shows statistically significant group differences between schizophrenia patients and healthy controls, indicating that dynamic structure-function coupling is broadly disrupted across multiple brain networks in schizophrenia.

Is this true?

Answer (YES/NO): NO